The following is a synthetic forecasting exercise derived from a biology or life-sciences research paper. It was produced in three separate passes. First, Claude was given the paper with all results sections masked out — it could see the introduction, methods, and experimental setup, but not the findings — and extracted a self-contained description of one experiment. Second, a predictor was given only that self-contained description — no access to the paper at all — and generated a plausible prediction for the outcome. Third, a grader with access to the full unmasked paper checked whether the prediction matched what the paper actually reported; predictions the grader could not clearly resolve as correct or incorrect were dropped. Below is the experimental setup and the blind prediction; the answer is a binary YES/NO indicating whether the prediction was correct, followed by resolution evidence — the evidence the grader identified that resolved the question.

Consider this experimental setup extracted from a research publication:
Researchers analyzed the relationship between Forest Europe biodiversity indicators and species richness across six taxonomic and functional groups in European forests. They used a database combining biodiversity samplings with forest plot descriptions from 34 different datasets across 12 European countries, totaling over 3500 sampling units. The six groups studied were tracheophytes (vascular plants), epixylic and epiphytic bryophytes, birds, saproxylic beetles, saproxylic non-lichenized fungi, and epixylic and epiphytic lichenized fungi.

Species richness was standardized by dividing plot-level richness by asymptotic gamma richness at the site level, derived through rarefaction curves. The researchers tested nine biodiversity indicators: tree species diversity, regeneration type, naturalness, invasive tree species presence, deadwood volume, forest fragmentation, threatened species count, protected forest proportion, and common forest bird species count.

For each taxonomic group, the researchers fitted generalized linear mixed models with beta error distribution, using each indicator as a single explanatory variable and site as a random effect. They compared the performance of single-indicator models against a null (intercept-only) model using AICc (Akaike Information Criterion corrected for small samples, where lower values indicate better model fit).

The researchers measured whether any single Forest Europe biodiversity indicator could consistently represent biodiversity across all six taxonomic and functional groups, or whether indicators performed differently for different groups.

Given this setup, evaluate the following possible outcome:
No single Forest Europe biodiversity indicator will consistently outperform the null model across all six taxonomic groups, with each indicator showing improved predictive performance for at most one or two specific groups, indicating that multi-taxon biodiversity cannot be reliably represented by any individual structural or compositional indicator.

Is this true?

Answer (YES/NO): NO